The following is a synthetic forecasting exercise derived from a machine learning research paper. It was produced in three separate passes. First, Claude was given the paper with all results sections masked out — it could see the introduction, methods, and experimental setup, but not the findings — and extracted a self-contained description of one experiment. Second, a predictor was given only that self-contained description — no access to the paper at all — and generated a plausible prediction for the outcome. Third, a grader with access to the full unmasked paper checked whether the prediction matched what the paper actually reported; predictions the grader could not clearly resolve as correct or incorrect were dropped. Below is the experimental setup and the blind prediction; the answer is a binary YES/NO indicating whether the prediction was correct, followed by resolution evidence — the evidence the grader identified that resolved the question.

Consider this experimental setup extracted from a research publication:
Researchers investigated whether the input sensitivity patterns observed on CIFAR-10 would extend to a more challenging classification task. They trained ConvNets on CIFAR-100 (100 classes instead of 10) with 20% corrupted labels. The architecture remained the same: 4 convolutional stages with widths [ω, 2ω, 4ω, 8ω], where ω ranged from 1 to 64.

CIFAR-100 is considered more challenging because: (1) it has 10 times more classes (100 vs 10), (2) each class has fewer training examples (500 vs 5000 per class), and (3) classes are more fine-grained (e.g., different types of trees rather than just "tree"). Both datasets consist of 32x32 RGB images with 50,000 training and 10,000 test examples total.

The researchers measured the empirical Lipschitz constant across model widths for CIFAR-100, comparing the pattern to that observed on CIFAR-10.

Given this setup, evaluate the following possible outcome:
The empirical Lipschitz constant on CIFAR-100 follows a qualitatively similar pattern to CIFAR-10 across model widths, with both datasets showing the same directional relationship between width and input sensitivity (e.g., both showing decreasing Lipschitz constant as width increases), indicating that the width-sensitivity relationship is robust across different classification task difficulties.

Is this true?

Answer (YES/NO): NO